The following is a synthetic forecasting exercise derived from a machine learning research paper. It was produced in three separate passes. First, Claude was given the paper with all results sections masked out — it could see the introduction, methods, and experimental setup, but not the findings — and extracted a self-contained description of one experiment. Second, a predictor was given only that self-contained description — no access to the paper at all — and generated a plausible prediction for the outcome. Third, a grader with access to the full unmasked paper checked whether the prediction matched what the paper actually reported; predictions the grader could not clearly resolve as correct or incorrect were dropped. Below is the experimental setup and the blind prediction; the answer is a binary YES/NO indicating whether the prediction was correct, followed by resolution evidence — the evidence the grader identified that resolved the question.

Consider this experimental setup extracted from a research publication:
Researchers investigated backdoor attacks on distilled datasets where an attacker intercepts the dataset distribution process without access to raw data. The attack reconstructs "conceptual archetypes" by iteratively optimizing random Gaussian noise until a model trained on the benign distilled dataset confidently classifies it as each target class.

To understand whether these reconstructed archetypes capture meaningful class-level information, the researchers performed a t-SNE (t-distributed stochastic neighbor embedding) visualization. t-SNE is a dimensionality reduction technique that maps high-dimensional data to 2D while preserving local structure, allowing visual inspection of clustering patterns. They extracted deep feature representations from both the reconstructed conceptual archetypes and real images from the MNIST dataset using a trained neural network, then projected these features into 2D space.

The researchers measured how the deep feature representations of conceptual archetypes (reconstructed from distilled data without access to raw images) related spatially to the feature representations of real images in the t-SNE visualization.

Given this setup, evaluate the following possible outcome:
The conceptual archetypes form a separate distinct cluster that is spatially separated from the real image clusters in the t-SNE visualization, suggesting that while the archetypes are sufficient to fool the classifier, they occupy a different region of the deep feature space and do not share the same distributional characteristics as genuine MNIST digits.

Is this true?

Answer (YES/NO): NO